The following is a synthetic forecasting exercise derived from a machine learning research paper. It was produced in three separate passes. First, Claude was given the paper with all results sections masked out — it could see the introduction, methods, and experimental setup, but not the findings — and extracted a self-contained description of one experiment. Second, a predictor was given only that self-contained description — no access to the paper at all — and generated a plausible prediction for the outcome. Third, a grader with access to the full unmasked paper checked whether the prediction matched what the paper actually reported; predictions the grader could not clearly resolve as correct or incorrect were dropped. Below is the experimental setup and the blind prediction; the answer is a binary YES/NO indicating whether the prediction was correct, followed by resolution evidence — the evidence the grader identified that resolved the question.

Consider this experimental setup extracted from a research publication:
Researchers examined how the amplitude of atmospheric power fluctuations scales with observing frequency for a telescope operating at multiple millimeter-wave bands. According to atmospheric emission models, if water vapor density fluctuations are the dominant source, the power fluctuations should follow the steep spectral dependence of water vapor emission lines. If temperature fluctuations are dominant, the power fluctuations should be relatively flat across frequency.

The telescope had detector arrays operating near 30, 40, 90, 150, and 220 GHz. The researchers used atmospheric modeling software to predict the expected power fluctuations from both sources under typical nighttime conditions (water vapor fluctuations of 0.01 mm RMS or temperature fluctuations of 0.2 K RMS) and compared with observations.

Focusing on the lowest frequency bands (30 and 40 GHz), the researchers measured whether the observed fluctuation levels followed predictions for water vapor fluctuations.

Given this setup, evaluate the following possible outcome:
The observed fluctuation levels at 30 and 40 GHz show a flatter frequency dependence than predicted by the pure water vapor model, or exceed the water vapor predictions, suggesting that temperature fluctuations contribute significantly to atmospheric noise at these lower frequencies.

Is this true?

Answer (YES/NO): YES